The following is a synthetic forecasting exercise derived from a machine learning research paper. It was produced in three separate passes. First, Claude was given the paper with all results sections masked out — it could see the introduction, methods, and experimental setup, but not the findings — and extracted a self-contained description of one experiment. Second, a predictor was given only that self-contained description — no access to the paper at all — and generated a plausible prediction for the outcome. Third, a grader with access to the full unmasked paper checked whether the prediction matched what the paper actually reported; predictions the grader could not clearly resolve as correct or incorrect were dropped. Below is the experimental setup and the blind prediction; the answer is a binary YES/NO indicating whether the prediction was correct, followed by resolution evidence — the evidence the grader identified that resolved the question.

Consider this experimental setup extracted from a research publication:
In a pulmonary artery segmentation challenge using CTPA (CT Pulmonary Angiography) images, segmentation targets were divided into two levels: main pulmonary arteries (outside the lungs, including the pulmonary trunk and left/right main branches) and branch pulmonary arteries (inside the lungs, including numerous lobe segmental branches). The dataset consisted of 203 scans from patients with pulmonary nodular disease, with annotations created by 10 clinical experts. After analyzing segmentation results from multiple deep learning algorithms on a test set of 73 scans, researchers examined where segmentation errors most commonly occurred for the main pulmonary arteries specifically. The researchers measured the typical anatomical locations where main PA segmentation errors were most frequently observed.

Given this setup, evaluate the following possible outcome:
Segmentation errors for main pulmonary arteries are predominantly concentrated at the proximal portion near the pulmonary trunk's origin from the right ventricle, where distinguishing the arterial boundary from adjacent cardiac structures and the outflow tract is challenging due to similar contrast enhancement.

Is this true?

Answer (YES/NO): YES